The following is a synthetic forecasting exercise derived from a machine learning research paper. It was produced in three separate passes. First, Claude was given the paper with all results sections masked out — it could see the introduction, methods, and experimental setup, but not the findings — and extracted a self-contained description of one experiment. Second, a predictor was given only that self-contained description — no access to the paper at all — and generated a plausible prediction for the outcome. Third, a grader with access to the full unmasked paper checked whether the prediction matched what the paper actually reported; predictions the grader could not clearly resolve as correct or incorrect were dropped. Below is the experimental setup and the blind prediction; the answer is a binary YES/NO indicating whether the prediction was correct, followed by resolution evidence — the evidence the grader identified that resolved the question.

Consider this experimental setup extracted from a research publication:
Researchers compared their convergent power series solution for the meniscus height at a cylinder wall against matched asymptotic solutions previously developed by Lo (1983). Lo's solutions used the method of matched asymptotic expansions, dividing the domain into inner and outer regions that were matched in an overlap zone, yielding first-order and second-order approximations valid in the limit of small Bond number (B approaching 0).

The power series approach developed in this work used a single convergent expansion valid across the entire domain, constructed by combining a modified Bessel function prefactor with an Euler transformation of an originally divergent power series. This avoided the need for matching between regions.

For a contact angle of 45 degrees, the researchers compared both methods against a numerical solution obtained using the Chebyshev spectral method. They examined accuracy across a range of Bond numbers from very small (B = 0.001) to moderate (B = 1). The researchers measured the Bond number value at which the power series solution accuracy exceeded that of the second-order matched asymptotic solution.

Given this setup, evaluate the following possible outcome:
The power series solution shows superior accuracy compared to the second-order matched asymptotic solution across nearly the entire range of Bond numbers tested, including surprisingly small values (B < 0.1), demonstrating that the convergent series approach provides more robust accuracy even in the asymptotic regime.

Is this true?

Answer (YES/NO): NO